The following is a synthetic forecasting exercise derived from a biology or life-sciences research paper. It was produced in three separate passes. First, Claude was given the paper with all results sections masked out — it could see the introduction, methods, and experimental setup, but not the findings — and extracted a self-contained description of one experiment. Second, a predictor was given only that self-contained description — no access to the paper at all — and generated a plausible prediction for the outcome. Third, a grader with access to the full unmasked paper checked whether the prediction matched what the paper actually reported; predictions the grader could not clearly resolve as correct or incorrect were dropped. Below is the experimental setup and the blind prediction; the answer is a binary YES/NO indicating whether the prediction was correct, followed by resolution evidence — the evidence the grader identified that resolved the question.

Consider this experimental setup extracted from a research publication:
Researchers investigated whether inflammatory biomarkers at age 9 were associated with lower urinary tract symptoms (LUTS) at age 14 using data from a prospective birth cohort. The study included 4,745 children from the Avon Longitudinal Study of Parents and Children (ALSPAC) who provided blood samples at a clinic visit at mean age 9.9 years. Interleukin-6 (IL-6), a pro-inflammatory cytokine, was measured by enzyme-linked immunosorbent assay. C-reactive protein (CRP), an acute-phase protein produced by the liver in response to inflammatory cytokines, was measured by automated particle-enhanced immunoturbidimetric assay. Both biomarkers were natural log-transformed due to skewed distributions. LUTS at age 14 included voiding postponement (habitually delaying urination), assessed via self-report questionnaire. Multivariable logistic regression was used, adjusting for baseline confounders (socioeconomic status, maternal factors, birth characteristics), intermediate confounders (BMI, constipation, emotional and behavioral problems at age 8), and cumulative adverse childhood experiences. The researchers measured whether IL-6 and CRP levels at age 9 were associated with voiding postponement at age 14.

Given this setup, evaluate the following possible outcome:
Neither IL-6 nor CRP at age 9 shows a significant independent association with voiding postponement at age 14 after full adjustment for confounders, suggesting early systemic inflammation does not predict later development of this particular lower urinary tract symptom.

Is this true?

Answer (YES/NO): YES